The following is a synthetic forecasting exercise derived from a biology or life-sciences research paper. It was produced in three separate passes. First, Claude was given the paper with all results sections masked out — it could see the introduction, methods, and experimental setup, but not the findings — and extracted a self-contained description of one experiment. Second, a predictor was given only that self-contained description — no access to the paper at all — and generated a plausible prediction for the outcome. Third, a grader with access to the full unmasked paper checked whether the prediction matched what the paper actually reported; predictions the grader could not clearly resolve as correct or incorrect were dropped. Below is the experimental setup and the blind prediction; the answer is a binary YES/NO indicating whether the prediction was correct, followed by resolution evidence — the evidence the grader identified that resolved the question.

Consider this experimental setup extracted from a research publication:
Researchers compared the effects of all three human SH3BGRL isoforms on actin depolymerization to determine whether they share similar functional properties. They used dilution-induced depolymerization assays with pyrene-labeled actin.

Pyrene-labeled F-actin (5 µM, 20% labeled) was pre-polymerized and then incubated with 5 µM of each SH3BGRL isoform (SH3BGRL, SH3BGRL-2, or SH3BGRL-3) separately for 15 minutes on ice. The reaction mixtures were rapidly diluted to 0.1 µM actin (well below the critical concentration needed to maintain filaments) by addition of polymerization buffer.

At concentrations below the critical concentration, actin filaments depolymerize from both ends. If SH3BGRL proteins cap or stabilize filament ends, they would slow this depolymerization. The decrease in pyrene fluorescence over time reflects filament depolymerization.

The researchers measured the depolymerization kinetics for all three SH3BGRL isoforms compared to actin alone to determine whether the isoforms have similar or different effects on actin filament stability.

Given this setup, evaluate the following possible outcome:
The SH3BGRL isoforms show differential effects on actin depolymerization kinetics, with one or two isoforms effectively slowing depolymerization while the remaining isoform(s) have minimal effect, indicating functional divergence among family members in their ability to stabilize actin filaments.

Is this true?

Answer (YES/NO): NO